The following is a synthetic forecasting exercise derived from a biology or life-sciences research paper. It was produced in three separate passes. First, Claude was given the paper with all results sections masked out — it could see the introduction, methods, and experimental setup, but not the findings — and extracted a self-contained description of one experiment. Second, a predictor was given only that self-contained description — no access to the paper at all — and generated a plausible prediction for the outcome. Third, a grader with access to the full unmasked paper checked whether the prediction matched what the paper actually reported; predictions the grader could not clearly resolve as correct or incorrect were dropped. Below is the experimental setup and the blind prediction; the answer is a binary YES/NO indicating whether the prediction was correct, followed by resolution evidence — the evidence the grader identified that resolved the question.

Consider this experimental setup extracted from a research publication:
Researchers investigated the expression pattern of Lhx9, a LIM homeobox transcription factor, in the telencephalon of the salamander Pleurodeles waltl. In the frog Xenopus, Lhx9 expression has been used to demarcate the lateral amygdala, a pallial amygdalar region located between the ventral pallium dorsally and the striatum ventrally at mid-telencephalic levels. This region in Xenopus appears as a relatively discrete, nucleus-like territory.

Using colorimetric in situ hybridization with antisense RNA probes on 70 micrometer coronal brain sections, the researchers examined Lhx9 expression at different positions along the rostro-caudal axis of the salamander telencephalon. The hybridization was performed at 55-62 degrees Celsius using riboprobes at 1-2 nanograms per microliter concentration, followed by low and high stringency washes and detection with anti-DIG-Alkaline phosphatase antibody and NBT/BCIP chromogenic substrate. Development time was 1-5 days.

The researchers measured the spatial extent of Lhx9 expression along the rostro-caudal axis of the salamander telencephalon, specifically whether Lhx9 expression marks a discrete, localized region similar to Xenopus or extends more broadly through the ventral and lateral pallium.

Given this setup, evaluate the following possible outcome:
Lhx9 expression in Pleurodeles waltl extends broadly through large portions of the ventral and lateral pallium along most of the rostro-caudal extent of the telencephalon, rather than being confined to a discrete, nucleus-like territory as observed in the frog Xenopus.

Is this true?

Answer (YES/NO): NO